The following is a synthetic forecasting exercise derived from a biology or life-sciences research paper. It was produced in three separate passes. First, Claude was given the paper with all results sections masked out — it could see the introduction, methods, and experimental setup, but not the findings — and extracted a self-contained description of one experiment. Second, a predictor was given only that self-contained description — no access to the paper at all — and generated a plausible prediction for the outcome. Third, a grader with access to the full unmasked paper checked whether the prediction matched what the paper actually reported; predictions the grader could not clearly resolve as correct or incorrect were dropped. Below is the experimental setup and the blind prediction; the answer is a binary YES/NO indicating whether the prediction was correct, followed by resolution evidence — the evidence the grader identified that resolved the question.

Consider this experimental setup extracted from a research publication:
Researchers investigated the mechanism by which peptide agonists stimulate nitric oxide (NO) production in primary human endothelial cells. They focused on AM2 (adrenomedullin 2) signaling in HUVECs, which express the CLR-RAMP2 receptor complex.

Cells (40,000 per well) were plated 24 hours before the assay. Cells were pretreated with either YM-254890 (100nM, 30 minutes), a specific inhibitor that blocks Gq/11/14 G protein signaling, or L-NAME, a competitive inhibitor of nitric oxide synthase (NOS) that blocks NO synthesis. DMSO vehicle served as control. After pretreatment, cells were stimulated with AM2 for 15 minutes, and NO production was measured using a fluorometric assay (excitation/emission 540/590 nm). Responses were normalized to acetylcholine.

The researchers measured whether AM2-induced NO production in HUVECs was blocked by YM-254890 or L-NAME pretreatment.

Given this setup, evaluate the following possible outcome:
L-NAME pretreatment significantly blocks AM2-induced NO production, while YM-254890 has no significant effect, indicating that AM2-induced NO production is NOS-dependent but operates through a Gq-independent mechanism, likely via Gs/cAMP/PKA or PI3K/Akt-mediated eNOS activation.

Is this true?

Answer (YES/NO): NO